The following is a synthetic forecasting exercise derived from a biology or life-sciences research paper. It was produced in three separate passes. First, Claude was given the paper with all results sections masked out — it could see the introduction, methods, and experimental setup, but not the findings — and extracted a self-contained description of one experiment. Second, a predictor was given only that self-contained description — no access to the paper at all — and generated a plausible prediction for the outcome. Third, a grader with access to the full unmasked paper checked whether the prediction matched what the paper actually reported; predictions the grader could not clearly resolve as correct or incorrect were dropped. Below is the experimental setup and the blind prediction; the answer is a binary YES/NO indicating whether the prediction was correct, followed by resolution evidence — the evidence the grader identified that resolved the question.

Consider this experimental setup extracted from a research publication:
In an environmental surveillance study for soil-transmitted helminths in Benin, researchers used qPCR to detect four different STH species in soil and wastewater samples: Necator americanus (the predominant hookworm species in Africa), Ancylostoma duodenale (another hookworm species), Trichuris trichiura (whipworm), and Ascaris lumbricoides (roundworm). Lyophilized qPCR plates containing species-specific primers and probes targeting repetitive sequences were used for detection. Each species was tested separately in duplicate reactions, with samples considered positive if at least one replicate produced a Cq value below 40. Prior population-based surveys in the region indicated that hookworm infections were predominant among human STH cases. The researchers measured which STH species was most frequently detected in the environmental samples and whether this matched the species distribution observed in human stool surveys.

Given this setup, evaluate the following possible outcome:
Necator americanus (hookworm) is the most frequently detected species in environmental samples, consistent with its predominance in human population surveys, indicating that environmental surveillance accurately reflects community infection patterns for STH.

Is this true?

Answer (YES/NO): NO